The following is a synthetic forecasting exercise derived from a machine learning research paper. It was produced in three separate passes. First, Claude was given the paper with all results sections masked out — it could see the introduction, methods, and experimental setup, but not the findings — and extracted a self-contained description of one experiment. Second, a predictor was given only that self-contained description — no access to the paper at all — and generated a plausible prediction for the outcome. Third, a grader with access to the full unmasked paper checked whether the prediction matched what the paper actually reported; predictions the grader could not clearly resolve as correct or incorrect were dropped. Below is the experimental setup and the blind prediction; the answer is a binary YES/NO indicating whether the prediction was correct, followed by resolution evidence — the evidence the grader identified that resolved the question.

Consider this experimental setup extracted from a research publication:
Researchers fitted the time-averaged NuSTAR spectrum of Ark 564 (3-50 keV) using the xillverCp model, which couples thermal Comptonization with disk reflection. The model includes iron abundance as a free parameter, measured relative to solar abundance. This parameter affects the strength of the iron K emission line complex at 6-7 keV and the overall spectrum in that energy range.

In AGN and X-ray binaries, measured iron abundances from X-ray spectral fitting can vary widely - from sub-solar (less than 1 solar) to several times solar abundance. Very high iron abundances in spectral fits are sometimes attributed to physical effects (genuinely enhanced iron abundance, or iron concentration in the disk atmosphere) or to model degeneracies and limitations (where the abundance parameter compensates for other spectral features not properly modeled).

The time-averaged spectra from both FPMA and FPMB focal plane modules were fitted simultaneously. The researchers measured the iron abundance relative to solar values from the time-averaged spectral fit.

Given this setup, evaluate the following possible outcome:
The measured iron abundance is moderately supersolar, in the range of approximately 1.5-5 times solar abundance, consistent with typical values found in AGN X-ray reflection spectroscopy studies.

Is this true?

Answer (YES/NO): YES